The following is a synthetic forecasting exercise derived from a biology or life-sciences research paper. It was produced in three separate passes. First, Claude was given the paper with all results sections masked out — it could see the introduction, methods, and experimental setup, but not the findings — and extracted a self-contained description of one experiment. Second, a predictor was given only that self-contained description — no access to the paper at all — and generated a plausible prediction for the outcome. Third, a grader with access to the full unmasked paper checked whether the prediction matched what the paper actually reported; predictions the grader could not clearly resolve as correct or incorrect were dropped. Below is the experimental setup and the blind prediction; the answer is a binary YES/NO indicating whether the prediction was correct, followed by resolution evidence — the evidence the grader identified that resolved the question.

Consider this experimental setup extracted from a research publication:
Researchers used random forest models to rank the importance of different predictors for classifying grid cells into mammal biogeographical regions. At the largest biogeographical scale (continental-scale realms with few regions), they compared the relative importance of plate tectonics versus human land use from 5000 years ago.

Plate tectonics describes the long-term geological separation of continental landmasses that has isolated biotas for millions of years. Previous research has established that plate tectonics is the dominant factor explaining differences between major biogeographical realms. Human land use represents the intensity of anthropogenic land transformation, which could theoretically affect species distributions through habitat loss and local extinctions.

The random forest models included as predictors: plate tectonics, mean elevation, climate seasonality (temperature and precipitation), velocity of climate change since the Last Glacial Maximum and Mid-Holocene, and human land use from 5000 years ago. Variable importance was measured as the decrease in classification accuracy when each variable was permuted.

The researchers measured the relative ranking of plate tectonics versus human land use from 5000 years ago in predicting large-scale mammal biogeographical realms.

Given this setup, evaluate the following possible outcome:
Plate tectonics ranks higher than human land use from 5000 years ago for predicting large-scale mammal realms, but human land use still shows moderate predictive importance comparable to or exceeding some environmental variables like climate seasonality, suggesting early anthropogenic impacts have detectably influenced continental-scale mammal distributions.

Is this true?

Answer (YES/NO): NO